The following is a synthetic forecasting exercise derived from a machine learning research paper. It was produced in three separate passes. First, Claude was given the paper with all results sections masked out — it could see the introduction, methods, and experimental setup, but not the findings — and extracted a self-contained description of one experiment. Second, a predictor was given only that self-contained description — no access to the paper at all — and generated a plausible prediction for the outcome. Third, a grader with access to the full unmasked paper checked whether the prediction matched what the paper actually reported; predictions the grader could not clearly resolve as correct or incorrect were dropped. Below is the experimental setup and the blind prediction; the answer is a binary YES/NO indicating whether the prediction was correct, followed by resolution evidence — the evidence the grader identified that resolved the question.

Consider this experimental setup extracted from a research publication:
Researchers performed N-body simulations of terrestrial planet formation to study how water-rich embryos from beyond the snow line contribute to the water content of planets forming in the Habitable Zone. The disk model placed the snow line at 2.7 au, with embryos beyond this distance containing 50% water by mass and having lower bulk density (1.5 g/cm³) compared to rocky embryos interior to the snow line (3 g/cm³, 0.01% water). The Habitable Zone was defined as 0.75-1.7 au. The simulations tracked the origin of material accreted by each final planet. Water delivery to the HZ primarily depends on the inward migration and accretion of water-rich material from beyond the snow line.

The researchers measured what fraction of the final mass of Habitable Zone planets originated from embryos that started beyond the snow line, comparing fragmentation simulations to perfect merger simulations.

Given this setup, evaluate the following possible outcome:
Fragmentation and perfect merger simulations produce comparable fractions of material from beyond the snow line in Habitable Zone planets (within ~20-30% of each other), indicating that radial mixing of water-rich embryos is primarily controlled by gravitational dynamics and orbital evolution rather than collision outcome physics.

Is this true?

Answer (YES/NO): YES